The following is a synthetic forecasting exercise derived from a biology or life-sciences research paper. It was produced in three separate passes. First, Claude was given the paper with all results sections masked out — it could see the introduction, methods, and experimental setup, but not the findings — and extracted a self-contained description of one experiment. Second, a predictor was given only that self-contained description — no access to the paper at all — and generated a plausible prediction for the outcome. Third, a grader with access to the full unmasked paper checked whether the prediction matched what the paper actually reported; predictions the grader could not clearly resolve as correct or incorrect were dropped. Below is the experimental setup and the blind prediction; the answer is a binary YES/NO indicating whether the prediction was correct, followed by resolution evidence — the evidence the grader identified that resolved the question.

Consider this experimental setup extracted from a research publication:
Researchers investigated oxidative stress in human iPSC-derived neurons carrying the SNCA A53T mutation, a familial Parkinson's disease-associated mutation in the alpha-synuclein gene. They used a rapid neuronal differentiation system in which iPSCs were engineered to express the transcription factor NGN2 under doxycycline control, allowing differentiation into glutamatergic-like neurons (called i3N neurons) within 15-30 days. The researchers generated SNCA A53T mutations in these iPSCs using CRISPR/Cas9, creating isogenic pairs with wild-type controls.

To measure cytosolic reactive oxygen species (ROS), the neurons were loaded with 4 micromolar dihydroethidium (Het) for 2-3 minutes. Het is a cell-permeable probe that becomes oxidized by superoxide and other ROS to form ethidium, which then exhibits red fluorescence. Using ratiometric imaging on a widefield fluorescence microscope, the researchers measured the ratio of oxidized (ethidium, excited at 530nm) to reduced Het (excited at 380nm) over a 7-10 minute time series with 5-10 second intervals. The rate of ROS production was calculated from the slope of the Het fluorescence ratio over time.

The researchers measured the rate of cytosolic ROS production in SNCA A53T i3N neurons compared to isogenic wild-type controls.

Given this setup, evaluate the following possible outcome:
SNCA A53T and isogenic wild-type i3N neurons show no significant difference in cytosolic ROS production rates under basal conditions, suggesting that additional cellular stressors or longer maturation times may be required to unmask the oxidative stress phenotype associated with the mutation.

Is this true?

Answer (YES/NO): NO